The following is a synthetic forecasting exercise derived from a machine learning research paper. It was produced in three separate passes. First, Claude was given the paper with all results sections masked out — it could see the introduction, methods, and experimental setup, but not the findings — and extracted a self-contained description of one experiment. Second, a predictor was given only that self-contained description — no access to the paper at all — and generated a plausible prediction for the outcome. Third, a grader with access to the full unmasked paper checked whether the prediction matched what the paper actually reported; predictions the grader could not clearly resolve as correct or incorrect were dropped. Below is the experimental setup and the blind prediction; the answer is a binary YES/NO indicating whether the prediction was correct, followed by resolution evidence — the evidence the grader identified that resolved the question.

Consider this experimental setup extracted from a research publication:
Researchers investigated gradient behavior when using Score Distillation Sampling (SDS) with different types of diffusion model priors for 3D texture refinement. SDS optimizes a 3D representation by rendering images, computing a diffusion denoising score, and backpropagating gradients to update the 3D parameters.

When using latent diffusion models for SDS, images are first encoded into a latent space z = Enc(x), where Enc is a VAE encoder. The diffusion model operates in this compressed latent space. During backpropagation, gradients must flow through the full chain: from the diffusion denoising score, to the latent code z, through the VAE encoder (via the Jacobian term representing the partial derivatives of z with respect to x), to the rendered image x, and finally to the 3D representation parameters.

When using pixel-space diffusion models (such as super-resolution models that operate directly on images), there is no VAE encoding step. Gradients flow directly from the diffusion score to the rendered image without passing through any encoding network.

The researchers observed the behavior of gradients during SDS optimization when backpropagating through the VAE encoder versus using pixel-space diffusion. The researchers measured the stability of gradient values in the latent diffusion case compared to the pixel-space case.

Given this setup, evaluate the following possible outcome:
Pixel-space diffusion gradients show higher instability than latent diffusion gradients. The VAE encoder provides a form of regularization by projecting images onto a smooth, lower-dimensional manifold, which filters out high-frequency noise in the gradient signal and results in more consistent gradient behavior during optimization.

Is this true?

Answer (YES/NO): NO